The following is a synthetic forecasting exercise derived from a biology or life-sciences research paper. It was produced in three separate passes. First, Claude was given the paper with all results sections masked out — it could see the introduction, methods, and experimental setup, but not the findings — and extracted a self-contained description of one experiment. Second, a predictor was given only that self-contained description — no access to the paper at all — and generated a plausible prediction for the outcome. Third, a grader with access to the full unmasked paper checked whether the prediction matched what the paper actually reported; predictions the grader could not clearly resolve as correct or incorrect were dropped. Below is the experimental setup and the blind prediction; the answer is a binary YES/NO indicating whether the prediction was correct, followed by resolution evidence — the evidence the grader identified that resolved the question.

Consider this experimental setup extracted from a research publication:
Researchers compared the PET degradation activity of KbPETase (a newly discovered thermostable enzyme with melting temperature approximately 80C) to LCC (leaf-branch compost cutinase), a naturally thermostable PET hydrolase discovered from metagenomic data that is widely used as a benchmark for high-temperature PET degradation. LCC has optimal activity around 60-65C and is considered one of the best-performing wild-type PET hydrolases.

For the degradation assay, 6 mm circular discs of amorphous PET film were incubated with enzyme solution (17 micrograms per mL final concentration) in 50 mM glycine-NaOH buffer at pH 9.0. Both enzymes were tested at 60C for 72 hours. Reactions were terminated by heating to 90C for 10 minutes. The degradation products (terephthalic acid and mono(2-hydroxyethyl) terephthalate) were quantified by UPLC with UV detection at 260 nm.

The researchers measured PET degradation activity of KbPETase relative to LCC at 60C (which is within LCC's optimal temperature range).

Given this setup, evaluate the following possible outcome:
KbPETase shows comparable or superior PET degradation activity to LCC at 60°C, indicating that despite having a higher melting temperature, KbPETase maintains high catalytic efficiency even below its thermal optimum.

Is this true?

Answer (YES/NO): NO